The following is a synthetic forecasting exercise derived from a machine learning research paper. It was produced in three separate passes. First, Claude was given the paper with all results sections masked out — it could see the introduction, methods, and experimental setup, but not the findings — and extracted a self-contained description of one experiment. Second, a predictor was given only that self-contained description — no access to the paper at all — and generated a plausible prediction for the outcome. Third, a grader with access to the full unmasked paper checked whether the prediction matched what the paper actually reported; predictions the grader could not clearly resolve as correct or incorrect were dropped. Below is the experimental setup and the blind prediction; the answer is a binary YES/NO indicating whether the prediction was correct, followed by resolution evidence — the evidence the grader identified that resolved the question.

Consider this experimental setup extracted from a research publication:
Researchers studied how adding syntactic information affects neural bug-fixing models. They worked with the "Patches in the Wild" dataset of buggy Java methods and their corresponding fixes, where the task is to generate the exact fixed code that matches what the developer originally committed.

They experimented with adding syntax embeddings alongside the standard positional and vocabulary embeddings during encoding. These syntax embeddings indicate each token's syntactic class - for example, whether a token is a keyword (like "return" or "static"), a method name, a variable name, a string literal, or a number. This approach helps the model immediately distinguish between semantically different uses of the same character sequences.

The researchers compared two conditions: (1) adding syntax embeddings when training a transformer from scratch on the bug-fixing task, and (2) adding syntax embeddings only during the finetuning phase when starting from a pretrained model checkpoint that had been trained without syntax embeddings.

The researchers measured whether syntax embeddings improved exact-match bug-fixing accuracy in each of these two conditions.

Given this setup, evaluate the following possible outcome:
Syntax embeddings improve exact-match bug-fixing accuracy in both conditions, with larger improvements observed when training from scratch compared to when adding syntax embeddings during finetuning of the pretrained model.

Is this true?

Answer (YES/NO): NO